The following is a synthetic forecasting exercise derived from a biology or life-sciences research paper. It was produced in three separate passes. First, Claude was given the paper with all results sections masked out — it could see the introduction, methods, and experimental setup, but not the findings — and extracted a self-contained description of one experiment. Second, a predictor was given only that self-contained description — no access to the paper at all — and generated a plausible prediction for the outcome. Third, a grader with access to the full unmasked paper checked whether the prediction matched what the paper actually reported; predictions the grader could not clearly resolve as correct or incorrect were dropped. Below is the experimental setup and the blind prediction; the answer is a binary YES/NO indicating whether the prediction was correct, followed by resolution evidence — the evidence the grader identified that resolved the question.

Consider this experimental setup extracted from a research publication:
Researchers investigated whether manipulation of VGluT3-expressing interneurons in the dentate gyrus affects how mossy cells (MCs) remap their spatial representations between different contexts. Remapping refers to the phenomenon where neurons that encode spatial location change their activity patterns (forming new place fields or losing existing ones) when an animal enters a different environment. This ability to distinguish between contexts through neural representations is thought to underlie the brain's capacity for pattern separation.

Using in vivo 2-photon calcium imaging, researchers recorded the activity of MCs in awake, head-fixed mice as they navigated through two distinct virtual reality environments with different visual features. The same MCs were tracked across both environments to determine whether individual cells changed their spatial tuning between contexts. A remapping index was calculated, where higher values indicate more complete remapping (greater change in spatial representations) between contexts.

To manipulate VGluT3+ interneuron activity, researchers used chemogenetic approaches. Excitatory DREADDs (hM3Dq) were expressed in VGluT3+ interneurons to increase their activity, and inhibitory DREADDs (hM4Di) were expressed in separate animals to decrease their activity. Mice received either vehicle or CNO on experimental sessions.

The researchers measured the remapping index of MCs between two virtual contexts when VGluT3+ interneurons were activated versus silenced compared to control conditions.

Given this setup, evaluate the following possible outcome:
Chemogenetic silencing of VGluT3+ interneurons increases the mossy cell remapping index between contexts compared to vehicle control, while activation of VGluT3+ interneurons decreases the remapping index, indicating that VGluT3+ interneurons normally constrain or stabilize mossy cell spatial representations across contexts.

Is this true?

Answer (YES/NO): NO